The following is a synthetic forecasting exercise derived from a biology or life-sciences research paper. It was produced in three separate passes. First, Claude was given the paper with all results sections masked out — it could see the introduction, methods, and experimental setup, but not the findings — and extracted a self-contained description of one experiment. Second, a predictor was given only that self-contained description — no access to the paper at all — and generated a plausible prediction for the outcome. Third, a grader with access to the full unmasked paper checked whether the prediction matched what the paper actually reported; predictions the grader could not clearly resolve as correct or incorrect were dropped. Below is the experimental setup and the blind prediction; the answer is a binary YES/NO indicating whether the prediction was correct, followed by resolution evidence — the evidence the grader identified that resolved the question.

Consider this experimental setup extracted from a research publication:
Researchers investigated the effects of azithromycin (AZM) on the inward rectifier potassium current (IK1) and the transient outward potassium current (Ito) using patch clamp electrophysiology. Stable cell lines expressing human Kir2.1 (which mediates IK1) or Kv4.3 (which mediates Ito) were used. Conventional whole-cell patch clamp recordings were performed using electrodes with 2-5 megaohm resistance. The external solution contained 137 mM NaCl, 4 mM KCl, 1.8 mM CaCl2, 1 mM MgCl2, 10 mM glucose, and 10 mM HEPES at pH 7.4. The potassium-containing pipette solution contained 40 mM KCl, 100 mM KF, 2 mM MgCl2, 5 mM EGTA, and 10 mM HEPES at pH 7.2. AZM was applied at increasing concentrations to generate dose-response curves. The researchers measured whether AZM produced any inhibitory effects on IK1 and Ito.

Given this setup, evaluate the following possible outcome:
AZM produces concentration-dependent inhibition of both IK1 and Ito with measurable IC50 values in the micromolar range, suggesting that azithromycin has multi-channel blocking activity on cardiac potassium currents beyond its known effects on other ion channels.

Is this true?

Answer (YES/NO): NO